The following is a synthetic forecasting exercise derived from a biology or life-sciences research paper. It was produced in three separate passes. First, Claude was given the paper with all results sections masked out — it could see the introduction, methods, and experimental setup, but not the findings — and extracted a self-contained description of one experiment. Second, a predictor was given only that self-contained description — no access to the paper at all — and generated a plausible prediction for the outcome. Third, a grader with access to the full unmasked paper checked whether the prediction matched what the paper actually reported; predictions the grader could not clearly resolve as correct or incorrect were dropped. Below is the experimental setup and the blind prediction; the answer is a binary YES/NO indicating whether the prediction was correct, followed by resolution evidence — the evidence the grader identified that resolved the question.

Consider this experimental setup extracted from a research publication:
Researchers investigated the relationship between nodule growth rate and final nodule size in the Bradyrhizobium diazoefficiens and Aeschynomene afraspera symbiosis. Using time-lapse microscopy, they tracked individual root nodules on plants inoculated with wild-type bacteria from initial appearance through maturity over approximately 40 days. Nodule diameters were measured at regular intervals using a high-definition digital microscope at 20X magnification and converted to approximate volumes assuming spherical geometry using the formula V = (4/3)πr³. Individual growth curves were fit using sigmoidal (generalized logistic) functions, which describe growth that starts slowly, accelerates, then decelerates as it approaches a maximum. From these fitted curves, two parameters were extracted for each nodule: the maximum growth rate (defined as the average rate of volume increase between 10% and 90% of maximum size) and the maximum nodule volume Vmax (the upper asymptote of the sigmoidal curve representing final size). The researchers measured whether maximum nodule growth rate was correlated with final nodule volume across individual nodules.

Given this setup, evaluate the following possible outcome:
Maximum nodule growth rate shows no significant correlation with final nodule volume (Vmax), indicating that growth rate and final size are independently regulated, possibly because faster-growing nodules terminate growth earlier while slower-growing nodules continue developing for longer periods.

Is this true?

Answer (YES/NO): NO